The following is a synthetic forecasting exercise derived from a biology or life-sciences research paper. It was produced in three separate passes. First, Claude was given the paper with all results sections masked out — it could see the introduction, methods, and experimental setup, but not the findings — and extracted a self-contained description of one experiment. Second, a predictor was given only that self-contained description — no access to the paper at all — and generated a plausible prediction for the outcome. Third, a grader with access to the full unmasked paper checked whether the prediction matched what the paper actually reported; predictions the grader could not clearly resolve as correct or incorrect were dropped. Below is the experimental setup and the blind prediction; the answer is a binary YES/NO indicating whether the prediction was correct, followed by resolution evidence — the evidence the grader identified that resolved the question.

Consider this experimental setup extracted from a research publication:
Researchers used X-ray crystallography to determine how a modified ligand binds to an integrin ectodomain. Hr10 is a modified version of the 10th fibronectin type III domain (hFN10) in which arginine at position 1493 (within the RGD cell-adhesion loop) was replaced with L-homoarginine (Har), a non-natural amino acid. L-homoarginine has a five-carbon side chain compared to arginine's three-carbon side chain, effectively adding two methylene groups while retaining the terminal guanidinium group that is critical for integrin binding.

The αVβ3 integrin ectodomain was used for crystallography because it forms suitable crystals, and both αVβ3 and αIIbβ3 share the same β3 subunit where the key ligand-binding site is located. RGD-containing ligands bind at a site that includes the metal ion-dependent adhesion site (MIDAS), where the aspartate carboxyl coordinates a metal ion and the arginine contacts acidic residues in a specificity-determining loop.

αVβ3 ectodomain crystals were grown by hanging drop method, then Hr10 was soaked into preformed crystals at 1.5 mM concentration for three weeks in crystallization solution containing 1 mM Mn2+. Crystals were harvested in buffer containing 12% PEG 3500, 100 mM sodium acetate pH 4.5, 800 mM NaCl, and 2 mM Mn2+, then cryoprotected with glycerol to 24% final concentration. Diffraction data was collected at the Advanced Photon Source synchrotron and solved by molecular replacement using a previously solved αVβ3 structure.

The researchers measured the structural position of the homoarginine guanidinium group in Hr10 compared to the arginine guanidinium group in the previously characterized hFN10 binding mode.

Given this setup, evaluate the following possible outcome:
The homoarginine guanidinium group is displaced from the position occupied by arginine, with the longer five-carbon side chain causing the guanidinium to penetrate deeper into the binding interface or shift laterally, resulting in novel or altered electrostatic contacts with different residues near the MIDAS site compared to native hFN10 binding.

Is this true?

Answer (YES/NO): NO